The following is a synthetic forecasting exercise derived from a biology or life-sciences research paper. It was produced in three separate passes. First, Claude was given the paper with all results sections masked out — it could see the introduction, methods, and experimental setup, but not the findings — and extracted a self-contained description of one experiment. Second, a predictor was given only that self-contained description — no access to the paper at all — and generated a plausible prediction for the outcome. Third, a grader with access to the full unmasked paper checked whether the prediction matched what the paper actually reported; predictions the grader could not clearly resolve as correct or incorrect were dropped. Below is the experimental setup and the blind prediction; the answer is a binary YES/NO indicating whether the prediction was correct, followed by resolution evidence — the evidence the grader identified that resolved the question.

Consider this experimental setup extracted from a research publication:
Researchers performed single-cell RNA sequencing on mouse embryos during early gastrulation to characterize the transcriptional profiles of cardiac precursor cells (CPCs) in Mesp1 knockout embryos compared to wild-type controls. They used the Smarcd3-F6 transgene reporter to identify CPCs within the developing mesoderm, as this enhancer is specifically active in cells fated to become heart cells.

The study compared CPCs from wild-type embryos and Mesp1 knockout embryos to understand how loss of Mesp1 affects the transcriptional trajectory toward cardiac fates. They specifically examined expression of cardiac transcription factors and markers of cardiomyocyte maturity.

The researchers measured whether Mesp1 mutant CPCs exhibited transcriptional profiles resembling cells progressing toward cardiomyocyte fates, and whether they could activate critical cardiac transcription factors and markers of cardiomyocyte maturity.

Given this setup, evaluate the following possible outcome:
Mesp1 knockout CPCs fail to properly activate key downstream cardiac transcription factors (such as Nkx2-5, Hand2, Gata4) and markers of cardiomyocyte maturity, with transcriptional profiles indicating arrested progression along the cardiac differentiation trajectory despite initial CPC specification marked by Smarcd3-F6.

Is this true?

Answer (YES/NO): YES